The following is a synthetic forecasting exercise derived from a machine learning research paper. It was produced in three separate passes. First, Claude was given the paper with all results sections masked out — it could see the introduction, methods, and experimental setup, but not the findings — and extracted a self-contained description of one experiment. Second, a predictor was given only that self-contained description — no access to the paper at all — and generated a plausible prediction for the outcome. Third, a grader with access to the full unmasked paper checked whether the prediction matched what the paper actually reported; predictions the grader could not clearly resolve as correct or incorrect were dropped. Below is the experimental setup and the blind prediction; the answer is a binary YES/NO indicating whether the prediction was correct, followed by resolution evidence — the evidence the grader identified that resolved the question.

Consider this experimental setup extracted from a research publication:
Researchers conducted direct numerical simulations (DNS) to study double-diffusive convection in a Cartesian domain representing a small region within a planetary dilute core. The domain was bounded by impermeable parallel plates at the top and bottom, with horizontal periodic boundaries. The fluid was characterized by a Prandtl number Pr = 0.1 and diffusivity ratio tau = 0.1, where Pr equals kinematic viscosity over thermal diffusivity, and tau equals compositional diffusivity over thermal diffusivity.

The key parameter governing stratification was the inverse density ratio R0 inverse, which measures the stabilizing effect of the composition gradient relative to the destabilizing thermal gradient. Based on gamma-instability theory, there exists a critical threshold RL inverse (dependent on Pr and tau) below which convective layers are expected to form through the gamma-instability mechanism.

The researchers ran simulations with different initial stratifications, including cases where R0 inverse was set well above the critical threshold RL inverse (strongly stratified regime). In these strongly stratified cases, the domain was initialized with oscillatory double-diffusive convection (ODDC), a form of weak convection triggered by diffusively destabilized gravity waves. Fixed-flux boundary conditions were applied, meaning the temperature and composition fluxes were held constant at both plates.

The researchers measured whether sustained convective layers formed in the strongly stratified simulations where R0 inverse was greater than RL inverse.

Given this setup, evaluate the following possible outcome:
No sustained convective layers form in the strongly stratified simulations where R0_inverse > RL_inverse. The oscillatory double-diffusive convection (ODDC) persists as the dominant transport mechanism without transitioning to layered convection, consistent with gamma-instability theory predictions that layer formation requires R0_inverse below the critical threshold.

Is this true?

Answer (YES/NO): YES